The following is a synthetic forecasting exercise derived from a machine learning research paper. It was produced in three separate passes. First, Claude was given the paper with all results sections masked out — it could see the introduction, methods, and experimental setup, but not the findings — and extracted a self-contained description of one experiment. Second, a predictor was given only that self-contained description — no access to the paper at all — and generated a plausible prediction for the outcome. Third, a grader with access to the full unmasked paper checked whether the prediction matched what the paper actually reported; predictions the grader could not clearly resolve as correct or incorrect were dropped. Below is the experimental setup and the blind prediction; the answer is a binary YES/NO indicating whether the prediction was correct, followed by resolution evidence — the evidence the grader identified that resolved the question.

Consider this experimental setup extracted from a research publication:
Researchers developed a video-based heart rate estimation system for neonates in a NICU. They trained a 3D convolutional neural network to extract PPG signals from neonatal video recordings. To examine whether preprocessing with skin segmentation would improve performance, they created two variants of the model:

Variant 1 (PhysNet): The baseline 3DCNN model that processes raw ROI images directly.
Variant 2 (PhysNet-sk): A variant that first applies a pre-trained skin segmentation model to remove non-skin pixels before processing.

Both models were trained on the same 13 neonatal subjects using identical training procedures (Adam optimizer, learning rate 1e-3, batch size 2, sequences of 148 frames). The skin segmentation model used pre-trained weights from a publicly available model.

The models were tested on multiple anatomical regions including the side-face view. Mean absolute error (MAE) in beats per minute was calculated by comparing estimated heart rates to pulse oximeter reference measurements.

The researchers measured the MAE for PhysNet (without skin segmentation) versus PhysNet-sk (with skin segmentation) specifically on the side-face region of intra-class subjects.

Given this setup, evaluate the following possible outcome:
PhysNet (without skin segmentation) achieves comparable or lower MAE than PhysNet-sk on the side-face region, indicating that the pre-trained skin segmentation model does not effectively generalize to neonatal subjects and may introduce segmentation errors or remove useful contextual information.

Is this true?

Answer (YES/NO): YES